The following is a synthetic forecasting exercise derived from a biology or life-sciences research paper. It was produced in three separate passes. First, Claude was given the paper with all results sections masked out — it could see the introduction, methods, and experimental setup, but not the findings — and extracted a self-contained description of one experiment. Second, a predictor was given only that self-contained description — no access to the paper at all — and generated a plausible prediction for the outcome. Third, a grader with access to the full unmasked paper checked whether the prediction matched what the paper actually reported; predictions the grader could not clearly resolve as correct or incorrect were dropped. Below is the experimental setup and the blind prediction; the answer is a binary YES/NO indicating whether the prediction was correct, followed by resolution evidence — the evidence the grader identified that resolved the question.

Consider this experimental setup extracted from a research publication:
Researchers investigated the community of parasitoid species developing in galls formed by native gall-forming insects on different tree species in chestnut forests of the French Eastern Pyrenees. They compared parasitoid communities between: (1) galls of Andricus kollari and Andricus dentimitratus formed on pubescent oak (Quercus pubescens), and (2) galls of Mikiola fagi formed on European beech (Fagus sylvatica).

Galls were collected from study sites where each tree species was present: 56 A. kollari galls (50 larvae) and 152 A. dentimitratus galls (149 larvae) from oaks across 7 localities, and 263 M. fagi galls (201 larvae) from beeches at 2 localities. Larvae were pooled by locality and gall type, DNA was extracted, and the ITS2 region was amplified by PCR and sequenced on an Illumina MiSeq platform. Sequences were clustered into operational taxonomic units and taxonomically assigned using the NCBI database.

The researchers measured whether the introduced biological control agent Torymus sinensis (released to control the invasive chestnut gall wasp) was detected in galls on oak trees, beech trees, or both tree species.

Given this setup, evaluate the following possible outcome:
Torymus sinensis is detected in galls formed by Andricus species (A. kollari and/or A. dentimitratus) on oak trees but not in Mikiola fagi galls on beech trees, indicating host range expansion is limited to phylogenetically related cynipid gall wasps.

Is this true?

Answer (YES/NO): YES